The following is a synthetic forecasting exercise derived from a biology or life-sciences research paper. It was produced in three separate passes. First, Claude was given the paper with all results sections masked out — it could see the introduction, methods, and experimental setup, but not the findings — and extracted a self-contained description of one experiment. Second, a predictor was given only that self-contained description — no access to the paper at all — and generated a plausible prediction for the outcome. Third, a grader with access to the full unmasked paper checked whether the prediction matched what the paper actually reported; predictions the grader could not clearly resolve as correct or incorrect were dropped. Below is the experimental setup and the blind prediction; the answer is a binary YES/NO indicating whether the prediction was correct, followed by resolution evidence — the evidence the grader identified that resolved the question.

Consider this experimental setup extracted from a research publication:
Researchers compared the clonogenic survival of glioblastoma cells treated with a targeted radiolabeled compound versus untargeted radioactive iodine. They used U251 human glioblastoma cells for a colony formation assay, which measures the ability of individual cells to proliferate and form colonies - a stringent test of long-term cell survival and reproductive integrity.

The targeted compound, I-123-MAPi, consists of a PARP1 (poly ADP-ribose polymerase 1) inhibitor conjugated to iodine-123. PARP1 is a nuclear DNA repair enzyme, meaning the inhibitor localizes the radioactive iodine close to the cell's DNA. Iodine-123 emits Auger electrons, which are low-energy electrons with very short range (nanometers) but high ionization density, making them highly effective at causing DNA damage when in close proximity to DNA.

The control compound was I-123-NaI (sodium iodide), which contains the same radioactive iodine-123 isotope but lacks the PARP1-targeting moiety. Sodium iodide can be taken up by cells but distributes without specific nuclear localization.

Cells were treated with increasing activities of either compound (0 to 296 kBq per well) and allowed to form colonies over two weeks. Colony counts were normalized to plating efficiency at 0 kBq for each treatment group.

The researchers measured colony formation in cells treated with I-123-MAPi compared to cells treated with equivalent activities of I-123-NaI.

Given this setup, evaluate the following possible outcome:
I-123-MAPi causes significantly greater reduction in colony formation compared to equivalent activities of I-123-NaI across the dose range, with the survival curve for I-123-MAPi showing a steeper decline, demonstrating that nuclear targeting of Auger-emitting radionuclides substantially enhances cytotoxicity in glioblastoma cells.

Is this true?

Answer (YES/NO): YES